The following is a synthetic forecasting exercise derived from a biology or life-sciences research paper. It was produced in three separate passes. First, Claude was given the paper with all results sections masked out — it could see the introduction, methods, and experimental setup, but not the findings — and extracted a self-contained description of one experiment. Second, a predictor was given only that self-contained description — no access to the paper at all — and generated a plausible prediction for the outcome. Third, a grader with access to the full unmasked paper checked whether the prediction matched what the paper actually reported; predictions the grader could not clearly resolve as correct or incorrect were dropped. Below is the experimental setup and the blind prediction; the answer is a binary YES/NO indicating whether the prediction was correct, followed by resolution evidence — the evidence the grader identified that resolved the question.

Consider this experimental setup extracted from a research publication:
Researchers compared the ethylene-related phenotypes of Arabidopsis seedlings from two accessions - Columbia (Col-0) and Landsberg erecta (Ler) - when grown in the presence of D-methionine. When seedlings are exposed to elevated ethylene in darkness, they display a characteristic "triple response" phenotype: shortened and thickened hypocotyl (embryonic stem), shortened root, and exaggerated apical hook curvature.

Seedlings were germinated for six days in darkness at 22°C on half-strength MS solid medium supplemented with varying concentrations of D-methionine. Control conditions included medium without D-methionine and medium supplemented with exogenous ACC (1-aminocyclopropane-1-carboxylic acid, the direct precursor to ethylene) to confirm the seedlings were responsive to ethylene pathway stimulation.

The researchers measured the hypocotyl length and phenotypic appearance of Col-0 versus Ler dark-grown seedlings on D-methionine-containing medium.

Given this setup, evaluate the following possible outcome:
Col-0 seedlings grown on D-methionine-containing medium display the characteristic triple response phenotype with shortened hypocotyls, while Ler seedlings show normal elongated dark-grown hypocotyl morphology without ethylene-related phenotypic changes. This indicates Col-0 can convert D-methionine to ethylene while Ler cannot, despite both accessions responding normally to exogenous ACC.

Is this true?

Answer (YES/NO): NO